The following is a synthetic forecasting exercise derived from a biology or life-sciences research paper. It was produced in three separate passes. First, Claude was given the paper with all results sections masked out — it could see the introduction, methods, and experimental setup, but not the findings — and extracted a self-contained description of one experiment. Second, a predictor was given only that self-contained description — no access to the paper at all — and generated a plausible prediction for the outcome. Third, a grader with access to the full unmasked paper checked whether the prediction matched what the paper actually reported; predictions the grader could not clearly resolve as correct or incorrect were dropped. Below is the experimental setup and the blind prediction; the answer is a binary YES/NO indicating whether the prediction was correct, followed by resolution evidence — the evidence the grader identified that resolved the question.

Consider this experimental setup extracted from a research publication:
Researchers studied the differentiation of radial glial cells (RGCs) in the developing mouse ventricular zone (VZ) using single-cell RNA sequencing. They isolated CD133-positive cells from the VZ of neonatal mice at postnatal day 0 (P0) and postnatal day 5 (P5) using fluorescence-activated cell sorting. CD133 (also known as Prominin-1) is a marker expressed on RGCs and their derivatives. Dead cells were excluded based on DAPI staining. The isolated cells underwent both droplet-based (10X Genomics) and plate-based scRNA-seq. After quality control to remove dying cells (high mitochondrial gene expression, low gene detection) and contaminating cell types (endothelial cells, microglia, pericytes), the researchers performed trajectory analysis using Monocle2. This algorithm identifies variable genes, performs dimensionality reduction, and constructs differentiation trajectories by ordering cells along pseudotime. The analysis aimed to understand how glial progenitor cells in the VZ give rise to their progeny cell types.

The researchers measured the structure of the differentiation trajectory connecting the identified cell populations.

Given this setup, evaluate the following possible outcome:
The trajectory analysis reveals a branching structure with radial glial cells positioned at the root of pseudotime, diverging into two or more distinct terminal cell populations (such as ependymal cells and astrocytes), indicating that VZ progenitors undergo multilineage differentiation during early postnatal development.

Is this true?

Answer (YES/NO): NO